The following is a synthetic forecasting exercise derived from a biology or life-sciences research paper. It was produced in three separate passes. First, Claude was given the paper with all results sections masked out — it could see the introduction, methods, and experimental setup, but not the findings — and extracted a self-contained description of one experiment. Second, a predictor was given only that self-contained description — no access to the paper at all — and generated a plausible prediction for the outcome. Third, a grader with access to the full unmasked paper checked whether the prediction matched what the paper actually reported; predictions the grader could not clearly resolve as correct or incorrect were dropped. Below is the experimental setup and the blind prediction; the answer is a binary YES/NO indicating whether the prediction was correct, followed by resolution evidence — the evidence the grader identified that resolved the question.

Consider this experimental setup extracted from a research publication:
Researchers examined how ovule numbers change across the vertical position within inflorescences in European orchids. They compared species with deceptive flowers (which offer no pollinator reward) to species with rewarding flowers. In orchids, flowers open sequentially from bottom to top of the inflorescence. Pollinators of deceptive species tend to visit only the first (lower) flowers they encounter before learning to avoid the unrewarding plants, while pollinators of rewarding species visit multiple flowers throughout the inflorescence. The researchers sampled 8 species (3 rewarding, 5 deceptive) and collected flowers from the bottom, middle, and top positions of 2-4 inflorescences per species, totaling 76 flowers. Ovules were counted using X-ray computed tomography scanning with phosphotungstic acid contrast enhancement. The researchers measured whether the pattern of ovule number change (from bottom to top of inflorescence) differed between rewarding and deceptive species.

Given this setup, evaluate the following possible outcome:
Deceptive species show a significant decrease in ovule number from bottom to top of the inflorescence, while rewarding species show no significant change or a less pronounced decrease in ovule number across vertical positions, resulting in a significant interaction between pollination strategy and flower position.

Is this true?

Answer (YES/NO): NO